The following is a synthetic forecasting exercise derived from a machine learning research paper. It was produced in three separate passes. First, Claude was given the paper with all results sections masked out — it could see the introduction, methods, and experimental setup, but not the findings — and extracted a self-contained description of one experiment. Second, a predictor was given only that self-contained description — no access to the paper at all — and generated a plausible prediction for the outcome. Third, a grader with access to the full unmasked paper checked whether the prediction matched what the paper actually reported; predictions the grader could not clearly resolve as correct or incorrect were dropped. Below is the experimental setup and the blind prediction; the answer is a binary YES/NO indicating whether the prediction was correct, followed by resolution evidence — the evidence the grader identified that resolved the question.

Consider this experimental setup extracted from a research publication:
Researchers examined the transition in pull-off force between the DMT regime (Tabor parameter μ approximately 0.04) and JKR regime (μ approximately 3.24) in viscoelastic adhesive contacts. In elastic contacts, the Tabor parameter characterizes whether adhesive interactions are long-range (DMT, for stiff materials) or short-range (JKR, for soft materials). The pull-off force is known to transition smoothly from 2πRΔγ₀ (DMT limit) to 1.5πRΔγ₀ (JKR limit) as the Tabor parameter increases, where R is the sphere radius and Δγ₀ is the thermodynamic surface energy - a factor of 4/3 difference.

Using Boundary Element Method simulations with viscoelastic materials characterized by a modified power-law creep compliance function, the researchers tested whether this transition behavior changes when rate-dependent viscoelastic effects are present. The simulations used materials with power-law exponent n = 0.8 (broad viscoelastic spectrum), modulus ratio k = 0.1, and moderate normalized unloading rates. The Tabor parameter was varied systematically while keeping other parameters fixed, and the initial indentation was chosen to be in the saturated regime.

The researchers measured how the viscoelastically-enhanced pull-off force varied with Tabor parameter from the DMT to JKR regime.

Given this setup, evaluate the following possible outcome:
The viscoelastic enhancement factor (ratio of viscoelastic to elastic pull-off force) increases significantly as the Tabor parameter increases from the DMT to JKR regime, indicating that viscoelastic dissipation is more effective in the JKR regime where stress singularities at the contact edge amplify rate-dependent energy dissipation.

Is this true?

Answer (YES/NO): NO